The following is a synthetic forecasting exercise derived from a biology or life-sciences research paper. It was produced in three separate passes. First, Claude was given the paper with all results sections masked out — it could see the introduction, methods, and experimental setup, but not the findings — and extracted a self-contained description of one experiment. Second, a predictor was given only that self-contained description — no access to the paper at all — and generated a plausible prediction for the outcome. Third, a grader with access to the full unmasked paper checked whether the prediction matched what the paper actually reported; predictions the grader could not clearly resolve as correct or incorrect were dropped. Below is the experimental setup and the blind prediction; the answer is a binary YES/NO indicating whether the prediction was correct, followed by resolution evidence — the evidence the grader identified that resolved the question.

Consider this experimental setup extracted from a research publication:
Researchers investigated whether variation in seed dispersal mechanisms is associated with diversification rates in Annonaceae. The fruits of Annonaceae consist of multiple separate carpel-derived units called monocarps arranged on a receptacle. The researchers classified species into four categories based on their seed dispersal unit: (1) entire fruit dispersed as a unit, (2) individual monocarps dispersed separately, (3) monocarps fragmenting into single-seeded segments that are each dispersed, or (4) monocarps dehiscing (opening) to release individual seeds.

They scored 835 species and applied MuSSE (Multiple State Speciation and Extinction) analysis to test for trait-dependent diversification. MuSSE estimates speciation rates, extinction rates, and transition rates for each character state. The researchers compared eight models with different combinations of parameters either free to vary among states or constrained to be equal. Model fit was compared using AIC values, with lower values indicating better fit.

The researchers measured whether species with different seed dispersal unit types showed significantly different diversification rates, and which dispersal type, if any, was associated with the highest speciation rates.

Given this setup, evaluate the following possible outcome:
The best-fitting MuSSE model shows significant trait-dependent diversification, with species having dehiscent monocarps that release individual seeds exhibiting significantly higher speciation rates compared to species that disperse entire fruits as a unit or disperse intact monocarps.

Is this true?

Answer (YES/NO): NO